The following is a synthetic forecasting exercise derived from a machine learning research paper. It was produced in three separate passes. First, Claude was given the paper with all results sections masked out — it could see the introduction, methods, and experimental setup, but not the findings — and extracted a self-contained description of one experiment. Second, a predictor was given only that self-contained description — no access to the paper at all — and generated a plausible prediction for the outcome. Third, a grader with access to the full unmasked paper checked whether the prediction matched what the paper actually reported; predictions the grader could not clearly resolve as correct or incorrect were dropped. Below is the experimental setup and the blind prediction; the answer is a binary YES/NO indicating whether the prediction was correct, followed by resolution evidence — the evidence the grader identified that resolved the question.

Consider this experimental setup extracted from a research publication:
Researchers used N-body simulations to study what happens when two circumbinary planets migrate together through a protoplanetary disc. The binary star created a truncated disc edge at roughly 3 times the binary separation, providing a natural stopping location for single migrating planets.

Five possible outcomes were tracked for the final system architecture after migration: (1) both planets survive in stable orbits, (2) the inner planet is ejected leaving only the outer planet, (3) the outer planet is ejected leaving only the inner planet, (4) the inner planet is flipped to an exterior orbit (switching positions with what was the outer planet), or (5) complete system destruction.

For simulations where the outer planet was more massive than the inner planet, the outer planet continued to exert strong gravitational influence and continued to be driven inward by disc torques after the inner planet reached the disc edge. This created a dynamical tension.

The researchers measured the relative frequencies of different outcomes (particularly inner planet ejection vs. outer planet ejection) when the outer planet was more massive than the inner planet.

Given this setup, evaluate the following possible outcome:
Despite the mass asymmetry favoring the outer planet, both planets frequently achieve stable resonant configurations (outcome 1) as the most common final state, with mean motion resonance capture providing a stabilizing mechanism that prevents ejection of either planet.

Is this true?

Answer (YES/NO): NO